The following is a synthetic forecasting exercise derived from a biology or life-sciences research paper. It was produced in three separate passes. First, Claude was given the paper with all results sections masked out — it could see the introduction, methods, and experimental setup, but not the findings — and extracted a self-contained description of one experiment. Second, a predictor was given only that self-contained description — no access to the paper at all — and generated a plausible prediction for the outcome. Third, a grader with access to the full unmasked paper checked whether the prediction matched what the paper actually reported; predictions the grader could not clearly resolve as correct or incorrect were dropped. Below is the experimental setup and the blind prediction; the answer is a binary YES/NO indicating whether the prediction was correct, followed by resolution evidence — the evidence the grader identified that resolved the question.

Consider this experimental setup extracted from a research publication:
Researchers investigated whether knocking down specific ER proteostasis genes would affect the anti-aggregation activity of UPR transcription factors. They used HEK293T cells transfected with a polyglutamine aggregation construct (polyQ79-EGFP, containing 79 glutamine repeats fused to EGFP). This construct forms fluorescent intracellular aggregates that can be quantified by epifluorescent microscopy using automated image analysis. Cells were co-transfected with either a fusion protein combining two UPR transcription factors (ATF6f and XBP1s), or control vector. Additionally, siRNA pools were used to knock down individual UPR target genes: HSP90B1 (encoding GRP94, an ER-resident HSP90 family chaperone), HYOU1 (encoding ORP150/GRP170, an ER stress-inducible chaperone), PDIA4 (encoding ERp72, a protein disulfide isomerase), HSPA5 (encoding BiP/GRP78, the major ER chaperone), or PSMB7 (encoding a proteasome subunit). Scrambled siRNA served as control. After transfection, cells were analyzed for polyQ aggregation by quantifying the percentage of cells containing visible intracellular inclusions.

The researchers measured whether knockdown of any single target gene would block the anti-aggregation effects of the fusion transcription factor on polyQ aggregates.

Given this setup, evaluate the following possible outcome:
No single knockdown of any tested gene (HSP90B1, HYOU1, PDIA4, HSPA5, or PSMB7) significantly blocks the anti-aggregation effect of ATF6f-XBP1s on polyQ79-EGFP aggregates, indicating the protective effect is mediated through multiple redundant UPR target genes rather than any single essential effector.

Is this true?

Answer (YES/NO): NO